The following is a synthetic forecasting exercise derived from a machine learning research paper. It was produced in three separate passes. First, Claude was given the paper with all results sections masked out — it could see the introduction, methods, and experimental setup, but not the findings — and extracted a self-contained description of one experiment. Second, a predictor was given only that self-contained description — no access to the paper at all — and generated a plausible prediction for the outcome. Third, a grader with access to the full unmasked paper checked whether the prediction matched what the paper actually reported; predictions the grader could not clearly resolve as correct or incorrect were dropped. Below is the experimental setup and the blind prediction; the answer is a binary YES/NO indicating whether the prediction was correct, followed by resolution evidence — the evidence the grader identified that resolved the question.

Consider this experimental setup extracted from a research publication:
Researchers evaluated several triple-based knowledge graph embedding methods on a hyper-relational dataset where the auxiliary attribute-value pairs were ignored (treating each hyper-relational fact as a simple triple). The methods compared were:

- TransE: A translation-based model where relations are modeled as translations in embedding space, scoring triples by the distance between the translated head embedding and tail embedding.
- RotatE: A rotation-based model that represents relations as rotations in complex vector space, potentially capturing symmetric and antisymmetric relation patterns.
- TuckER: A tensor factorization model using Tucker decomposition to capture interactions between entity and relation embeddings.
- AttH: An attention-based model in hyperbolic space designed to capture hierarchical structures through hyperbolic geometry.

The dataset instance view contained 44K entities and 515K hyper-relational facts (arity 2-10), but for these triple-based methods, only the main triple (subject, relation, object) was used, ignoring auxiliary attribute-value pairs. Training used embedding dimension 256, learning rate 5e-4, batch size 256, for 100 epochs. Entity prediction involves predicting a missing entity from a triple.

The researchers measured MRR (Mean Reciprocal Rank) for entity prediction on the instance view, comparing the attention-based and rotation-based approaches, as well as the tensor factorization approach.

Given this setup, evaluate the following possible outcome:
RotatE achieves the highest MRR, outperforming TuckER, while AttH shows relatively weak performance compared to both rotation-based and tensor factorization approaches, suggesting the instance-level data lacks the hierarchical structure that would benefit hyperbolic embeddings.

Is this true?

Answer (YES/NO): NO